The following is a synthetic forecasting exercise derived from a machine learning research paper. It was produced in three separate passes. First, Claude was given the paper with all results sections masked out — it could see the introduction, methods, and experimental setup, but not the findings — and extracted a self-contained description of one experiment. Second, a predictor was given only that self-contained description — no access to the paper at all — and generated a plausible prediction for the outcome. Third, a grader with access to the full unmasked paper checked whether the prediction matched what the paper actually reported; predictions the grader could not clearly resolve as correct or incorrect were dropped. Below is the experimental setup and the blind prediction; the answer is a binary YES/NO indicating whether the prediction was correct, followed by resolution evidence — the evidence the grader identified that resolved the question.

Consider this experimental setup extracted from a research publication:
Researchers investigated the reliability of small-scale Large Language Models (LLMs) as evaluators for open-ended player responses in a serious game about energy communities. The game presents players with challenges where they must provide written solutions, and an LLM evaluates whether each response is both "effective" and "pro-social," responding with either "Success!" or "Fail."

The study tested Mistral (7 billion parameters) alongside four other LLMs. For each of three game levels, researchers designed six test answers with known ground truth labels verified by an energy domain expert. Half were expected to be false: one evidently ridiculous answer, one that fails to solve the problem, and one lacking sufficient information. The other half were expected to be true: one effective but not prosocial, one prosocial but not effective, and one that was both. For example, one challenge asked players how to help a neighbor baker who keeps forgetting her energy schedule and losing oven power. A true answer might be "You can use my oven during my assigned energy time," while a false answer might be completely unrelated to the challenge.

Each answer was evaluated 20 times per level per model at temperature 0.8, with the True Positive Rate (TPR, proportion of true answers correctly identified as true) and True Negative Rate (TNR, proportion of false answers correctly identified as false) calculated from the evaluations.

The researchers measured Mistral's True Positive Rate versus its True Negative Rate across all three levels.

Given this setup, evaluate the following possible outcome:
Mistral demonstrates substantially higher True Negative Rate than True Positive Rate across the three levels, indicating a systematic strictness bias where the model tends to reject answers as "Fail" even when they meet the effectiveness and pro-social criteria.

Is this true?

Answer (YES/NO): NO